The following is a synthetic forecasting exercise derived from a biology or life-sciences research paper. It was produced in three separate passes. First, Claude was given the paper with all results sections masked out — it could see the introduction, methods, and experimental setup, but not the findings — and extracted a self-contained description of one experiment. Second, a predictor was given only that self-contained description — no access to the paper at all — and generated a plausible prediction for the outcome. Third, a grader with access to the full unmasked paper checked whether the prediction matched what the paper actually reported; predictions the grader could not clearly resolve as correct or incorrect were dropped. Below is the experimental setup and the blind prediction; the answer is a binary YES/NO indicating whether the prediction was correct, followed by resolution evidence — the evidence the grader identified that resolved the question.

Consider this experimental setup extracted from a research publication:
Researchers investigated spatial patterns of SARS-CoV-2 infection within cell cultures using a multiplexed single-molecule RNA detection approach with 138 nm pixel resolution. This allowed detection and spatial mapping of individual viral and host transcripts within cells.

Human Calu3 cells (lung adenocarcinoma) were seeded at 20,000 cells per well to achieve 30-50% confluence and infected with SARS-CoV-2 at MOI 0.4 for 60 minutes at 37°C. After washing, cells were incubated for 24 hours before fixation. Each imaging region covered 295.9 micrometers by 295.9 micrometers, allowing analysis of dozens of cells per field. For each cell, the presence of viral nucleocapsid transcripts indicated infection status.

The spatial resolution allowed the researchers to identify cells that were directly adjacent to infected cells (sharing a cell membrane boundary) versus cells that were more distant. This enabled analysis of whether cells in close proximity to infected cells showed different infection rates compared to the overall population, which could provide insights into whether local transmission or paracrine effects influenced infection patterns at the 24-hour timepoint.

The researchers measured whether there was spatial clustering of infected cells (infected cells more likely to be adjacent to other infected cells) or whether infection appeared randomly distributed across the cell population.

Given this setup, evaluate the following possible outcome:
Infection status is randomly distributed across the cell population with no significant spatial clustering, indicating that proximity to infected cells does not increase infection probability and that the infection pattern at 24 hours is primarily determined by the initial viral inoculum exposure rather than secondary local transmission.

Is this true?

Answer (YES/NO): NO